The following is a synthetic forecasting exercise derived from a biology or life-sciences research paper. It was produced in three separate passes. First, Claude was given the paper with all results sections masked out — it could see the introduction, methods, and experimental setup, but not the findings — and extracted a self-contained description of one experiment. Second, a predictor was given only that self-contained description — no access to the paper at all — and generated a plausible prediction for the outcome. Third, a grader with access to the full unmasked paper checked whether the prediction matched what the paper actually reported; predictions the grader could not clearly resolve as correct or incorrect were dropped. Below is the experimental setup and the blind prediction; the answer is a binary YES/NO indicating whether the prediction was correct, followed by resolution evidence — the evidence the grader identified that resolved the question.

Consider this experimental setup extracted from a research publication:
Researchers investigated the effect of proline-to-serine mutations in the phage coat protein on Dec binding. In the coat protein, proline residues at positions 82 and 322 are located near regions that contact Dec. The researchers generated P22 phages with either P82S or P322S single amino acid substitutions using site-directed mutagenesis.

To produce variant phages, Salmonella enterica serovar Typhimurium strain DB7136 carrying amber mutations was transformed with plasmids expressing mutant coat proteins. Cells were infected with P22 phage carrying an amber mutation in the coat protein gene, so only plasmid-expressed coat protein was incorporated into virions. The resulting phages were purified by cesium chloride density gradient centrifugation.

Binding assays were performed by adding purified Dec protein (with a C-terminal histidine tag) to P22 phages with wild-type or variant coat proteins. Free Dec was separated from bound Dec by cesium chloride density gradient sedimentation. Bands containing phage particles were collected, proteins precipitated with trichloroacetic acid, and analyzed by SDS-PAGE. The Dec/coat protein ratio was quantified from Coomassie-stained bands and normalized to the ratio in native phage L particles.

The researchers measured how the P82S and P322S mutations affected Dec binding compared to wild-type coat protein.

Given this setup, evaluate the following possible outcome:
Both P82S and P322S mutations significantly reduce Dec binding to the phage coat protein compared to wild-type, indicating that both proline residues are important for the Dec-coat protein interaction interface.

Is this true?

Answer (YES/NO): NO